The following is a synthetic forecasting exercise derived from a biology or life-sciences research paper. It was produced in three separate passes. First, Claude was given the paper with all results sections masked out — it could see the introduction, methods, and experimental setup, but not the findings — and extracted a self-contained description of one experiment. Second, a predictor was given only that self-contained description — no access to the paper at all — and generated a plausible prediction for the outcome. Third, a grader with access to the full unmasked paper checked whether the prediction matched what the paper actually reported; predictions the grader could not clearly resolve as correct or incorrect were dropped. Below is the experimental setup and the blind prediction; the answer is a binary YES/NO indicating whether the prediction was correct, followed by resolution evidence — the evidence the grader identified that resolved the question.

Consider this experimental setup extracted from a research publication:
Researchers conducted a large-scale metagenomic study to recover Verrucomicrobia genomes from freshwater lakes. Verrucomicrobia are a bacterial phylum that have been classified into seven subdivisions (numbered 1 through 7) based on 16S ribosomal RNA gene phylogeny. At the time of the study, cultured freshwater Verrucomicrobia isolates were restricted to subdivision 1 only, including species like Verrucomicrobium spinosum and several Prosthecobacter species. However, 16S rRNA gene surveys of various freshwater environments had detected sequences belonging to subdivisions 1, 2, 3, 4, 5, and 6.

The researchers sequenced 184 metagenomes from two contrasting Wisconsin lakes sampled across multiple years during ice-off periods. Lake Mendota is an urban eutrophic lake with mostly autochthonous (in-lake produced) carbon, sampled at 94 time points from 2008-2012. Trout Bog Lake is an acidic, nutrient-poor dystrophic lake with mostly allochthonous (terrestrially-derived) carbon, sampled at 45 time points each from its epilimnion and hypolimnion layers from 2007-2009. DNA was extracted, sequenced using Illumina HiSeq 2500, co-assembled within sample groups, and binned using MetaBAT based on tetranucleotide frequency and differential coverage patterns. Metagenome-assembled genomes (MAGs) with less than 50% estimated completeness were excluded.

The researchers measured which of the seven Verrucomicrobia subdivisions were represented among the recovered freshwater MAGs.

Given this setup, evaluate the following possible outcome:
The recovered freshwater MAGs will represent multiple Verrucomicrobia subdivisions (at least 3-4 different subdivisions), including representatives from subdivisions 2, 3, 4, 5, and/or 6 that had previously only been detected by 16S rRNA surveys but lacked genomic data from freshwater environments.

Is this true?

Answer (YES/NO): YES